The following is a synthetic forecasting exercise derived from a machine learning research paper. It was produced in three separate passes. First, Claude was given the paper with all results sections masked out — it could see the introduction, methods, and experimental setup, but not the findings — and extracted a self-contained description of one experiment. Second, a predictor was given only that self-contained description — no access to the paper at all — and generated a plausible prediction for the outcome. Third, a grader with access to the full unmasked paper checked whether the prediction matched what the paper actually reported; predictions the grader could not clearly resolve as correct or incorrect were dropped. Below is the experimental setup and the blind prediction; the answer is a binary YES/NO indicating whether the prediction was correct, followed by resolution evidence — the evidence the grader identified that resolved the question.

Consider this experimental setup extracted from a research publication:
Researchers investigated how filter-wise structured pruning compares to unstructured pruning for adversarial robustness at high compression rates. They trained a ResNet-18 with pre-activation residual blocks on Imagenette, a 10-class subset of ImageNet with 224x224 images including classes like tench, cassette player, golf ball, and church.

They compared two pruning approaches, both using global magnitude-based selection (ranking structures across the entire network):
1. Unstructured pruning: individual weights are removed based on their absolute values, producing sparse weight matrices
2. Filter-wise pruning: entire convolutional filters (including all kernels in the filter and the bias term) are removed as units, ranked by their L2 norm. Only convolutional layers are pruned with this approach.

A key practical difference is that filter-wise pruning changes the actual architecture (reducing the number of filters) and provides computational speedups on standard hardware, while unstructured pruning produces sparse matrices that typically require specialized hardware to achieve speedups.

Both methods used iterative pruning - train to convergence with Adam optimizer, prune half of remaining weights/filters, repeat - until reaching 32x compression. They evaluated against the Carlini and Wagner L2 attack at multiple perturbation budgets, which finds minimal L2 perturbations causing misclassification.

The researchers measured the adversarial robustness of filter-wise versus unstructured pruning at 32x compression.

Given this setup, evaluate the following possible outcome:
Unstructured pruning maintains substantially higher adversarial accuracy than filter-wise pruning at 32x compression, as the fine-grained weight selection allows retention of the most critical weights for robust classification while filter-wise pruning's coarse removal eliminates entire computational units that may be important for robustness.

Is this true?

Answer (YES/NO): NO